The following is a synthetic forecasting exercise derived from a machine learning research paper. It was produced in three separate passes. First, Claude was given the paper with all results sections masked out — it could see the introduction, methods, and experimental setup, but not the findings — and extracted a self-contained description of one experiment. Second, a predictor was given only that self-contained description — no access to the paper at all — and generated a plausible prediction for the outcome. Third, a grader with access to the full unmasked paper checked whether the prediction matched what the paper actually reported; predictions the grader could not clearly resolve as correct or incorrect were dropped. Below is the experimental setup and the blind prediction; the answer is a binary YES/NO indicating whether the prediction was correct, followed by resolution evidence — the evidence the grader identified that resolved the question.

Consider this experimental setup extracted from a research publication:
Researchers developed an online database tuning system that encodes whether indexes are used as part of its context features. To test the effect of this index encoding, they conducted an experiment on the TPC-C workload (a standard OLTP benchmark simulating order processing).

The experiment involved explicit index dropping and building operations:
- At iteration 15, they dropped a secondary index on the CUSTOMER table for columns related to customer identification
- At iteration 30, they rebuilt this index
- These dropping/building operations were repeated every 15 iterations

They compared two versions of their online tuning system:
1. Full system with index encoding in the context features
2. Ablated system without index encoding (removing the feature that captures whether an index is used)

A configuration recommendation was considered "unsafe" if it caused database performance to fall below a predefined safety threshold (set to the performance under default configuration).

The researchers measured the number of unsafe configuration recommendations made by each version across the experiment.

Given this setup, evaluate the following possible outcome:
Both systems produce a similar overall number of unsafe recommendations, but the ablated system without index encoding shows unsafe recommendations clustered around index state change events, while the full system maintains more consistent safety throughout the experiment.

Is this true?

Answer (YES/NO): NO